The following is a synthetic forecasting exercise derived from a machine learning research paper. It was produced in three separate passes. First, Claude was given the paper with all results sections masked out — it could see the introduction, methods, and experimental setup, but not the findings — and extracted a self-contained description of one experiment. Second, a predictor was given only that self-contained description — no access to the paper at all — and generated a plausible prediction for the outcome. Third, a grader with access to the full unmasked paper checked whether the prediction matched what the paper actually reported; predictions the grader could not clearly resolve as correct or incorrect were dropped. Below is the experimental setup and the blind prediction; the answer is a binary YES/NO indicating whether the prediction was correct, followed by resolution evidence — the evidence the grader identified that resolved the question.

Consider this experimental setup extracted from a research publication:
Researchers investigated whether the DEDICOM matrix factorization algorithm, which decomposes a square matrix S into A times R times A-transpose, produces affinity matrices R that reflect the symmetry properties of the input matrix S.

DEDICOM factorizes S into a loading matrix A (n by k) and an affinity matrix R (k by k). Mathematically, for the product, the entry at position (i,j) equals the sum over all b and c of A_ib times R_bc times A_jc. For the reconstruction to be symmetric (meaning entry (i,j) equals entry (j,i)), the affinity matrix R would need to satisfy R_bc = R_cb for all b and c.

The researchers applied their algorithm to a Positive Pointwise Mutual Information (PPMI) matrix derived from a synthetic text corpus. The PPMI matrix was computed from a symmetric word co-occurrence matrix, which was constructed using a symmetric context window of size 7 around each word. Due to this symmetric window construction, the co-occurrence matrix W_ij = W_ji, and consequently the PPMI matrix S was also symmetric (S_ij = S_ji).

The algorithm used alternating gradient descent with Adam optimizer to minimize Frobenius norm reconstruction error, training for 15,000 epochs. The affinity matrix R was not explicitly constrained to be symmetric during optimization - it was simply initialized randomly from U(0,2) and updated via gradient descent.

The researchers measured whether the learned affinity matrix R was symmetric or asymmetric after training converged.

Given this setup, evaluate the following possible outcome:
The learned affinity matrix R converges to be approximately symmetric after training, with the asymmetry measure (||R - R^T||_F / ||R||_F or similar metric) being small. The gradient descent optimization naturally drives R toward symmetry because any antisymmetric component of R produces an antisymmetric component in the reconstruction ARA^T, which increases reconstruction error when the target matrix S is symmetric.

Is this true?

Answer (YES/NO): YES